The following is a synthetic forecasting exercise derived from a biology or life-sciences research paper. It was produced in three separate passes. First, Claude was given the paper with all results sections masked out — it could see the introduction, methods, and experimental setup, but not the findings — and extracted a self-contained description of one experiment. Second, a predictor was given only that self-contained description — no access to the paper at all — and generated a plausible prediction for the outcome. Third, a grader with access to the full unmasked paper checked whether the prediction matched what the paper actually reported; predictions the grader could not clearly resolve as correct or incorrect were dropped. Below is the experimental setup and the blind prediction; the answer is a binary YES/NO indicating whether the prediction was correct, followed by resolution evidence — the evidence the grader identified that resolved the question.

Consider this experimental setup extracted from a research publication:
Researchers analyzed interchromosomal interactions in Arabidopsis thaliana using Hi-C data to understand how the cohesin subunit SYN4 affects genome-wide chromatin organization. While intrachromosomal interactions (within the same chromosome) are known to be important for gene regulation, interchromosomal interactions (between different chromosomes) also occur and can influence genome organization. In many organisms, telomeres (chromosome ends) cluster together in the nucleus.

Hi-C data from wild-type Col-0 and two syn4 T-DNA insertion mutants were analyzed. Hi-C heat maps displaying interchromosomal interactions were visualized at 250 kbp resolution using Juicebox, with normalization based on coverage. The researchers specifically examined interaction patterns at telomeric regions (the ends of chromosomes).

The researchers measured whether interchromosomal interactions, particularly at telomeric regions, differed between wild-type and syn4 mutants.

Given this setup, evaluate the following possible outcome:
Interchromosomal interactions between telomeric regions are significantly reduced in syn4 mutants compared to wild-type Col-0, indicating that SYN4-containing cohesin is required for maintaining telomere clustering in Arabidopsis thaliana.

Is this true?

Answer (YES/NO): YES